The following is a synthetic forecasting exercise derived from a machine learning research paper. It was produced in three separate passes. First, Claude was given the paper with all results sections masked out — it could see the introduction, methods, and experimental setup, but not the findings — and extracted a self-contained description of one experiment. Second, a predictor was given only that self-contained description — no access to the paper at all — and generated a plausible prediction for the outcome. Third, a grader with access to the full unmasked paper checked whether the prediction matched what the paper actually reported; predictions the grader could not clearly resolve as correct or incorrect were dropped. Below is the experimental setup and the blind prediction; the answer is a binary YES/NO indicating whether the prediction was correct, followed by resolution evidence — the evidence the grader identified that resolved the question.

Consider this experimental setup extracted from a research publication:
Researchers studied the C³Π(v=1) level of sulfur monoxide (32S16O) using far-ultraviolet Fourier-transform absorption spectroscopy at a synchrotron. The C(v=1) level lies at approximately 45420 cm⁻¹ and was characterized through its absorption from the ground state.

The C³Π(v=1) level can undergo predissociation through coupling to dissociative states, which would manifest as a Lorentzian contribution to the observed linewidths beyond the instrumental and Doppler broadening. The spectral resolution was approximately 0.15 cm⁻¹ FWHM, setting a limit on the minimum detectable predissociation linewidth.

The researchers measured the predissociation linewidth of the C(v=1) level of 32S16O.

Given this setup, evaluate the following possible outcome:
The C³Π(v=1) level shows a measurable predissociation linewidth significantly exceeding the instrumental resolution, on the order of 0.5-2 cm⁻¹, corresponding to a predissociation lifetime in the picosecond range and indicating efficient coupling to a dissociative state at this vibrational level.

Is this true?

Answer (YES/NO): NO